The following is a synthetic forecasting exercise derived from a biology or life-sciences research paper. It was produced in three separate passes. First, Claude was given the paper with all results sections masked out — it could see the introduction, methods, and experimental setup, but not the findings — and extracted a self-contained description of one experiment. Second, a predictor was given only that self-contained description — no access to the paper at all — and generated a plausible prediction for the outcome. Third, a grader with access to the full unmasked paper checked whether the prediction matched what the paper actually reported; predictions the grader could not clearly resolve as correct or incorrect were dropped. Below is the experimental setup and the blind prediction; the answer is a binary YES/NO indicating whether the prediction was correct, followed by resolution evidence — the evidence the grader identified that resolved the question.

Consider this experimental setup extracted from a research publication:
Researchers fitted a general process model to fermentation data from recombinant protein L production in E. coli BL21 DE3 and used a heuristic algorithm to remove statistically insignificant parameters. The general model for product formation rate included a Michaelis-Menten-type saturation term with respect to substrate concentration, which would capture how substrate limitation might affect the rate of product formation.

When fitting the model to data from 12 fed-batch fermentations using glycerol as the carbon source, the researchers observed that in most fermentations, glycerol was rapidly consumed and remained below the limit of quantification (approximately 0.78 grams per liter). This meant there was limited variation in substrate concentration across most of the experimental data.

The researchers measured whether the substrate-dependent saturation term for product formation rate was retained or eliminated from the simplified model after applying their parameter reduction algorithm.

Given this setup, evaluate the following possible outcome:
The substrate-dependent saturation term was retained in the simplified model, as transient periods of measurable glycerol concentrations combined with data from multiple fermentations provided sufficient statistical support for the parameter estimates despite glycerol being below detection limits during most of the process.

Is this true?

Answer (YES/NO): NO